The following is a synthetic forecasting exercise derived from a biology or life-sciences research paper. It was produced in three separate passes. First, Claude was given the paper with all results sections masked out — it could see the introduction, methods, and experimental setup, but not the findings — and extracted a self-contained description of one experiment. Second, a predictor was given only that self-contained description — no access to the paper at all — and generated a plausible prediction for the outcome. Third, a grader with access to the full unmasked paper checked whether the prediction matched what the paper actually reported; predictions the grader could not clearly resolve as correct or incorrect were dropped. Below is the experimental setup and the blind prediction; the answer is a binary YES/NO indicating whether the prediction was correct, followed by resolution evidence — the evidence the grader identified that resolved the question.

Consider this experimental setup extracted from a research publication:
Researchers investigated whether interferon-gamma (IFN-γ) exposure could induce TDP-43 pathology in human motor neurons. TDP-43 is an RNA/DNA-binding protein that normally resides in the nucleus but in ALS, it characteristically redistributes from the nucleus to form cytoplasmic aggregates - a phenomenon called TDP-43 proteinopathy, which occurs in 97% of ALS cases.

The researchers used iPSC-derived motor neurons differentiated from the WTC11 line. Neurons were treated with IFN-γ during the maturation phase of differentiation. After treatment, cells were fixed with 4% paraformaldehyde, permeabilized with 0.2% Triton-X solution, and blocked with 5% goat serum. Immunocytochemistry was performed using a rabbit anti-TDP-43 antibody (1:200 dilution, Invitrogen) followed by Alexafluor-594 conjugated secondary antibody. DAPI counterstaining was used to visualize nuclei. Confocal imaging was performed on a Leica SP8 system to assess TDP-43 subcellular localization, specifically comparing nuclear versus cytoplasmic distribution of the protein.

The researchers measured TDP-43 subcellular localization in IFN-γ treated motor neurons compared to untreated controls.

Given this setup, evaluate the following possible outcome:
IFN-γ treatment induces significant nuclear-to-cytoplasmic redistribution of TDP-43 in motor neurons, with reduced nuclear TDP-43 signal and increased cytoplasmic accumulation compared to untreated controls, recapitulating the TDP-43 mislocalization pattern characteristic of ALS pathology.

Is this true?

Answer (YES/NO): YES